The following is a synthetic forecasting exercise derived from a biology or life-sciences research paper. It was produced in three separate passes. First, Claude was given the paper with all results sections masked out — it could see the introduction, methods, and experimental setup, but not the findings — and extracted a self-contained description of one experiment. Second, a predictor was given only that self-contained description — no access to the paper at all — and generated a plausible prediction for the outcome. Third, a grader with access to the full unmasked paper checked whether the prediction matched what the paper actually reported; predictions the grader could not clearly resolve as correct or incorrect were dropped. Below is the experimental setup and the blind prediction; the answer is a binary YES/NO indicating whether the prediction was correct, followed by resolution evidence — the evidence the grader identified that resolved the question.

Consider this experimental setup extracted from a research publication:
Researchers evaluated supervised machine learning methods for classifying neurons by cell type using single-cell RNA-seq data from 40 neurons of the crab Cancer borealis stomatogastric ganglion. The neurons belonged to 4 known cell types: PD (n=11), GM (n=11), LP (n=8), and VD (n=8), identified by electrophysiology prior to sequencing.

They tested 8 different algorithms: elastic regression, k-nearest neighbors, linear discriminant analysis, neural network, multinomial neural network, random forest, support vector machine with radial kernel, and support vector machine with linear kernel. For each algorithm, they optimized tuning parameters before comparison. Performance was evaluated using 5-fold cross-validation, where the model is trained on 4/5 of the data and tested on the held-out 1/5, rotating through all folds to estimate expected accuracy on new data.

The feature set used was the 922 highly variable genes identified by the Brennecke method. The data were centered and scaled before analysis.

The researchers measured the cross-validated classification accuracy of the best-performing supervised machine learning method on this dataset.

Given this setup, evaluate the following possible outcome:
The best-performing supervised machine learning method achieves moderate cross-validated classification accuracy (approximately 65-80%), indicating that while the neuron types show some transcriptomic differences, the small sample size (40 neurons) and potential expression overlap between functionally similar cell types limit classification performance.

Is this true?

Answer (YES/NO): NO